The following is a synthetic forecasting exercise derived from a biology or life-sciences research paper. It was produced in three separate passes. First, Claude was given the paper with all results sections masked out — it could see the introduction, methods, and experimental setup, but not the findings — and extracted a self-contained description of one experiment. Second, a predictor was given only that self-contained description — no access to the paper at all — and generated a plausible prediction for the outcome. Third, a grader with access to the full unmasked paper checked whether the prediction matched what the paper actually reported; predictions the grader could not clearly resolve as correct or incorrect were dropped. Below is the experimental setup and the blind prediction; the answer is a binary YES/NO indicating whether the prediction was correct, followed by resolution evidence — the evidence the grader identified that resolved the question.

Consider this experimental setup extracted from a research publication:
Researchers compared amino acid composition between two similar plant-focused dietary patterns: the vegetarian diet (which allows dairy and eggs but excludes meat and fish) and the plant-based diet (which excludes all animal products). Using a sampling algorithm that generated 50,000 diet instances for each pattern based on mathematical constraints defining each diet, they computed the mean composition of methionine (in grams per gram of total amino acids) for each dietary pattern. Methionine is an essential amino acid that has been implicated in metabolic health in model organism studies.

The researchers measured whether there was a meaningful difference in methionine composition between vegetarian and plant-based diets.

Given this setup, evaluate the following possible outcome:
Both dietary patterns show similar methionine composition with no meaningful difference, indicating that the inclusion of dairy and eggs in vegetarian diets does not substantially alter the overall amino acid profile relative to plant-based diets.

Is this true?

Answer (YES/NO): NO